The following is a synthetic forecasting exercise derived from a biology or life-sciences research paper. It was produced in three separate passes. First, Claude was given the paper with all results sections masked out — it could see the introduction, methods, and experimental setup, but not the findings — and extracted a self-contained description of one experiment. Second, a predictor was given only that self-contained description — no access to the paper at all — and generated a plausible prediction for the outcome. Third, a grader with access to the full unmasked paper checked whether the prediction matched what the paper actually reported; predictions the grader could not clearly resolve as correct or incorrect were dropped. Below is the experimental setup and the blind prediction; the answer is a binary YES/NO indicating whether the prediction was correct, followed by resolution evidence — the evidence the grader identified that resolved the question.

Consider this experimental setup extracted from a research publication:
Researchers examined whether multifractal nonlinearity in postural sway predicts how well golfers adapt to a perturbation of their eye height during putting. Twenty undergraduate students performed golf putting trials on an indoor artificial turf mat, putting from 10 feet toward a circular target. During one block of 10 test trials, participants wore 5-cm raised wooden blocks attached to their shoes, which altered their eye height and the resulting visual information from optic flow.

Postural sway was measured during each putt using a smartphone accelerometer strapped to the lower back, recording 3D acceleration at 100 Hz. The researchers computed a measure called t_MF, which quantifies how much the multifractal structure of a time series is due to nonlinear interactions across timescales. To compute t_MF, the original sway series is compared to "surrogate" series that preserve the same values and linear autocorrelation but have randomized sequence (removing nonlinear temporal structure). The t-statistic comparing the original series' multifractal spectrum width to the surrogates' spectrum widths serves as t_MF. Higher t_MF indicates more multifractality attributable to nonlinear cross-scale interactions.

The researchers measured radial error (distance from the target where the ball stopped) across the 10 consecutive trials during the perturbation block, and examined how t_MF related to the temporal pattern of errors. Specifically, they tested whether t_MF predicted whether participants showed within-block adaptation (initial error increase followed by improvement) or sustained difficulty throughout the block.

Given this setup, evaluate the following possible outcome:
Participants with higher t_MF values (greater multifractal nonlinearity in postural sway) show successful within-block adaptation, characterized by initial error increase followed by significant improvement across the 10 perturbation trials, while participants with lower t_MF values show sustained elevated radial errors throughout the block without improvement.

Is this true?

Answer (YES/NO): NO